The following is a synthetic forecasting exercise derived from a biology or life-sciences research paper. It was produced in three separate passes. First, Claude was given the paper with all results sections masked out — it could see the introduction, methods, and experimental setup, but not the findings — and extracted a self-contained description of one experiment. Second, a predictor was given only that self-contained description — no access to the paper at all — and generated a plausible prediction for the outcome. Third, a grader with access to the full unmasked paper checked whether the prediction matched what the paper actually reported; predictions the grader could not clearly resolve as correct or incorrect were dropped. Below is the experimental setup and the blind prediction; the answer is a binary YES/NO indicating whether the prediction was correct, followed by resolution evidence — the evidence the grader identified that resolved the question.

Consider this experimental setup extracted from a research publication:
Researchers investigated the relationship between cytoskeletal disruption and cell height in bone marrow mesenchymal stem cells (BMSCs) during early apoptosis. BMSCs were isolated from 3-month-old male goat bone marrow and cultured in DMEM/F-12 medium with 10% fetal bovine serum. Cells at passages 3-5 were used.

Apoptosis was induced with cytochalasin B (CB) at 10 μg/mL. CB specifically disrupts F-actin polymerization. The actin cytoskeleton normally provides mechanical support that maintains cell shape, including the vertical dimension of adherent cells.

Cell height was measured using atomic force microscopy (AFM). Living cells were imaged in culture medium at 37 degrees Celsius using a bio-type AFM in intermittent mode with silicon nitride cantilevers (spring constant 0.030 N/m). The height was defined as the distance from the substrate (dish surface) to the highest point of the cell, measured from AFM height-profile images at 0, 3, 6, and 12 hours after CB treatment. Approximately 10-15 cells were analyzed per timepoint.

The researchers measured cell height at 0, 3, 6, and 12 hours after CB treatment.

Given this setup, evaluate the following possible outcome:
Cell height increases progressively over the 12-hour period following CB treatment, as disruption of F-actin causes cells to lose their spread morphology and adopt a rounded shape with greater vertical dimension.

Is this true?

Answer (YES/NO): NO